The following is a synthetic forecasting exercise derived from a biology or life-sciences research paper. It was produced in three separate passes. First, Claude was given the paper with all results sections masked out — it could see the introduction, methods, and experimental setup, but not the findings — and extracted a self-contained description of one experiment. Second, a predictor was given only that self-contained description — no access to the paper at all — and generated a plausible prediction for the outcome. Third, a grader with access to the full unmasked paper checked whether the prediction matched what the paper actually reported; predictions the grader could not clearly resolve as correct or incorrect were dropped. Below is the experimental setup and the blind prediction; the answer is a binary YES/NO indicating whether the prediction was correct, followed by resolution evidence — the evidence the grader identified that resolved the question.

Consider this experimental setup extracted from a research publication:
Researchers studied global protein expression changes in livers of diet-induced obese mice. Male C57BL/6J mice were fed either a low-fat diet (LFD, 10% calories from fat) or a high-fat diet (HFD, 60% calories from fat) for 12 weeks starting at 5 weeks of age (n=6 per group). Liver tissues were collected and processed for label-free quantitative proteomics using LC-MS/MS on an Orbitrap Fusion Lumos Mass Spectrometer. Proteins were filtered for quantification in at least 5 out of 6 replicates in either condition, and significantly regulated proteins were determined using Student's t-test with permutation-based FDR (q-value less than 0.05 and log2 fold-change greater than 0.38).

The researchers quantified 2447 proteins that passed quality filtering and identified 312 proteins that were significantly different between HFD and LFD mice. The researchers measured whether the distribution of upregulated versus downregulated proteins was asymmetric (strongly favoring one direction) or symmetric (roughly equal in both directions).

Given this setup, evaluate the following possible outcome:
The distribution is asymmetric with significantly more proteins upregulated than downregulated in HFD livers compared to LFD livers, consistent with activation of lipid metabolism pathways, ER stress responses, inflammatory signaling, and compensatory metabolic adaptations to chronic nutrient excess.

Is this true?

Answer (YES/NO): NO